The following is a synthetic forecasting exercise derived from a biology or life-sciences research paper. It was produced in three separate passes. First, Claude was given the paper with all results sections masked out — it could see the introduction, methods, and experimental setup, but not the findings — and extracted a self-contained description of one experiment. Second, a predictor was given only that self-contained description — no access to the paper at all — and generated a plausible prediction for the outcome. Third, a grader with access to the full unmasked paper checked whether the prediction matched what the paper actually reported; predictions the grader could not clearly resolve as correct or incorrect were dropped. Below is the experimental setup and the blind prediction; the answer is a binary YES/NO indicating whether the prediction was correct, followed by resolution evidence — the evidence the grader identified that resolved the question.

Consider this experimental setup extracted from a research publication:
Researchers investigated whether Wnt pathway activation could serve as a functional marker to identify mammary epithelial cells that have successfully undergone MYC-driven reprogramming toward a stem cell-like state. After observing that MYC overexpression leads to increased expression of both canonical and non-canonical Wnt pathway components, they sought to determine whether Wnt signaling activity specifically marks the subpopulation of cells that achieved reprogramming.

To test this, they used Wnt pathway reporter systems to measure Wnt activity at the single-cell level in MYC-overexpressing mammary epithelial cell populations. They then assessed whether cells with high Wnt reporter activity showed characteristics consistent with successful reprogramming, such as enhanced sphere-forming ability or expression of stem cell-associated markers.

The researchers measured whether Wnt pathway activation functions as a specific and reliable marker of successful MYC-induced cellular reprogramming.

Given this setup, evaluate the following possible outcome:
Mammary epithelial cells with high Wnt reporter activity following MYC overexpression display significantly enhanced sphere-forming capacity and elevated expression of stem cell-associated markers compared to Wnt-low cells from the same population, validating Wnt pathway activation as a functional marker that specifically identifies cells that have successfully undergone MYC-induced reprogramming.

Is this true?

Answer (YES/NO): YES